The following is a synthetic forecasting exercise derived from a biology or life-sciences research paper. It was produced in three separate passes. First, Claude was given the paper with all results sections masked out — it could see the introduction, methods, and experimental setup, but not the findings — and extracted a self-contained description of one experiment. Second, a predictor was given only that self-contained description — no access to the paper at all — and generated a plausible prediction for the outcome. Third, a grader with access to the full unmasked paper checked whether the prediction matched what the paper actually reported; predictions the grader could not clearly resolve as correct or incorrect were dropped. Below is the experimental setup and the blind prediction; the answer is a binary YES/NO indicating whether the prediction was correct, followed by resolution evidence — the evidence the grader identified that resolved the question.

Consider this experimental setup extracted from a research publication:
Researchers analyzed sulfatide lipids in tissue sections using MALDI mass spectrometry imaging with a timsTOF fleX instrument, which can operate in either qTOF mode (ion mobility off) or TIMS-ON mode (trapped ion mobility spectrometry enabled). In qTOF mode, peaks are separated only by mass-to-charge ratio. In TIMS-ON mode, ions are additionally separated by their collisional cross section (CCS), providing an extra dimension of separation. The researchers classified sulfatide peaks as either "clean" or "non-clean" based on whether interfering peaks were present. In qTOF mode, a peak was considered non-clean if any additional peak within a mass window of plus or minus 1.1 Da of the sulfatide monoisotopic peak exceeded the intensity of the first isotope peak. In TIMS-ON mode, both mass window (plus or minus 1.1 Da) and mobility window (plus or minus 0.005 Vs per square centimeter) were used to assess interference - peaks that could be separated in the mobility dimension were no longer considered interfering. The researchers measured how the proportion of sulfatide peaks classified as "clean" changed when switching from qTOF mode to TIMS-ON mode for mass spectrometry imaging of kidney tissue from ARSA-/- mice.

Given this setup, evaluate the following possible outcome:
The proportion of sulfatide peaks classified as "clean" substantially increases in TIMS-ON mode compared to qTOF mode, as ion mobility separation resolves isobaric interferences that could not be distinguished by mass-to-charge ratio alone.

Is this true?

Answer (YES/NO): YES